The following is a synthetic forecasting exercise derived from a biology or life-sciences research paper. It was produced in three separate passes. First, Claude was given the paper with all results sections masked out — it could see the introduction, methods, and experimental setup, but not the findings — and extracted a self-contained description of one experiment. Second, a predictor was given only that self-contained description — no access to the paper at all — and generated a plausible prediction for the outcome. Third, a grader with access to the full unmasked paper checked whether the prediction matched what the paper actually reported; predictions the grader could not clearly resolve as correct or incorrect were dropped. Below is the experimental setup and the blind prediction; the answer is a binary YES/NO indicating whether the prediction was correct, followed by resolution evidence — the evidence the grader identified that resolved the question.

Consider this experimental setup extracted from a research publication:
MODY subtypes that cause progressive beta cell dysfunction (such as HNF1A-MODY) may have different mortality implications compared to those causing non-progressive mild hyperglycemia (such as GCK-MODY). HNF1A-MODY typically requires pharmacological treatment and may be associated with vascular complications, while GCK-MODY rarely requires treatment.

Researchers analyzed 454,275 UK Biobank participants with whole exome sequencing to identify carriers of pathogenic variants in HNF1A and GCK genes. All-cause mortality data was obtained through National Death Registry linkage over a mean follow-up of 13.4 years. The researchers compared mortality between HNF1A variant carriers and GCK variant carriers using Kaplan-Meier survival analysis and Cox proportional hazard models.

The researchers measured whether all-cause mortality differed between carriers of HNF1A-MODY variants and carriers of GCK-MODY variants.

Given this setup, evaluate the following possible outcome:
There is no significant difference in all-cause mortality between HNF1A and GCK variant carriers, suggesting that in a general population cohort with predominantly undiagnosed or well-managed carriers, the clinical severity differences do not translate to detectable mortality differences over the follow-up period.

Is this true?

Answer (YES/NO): YES